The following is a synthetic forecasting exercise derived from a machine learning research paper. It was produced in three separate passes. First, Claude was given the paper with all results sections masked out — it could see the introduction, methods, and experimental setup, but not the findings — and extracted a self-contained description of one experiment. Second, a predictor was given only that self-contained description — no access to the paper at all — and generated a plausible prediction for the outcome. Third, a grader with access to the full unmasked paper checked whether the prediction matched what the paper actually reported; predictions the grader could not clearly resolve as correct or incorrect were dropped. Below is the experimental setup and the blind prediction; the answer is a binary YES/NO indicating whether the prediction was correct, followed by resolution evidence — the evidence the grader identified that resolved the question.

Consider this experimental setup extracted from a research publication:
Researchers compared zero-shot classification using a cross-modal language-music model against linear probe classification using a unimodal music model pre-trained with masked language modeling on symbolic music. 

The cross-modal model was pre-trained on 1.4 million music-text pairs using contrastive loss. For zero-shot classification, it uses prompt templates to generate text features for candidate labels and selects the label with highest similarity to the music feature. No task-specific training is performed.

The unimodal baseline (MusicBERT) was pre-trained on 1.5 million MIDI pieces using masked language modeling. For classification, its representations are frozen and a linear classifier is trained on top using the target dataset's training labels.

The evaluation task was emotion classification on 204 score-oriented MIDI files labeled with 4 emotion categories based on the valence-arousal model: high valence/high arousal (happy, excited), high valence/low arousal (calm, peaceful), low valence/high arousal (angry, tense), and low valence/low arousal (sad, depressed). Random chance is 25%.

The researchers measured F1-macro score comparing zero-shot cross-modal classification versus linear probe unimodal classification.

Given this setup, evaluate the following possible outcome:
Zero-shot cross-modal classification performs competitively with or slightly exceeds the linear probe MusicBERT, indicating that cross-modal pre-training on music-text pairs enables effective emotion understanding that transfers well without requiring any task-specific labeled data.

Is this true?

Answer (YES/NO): YES